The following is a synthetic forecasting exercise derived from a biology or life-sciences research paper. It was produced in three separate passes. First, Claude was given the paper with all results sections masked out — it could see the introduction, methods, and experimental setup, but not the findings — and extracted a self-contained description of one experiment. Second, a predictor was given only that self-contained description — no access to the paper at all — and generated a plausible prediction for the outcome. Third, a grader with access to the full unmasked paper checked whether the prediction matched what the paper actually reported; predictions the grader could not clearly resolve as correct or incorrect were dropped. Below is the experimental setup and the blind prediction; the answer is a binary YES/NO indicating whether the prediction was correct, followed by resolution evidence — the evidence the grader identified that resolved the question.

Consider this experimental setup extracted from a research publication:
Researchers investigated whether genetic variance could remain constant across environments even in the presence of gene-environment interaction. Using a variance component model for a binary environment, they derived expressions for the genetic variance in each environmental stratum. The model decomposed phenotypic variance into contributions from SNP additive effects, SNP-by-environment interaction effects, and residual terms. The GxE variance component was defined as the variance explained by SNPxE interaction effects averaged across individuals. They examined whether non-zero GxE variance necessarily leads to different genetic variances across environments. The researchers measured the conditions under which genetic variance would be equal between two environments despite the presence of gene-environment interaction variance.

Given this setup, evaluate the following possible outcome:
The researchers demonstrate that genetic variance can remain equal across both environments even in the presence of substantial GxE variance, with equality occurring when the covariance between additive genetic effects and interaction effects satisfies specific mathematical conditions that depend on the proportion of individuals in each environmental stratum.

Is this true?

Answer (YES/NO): NO